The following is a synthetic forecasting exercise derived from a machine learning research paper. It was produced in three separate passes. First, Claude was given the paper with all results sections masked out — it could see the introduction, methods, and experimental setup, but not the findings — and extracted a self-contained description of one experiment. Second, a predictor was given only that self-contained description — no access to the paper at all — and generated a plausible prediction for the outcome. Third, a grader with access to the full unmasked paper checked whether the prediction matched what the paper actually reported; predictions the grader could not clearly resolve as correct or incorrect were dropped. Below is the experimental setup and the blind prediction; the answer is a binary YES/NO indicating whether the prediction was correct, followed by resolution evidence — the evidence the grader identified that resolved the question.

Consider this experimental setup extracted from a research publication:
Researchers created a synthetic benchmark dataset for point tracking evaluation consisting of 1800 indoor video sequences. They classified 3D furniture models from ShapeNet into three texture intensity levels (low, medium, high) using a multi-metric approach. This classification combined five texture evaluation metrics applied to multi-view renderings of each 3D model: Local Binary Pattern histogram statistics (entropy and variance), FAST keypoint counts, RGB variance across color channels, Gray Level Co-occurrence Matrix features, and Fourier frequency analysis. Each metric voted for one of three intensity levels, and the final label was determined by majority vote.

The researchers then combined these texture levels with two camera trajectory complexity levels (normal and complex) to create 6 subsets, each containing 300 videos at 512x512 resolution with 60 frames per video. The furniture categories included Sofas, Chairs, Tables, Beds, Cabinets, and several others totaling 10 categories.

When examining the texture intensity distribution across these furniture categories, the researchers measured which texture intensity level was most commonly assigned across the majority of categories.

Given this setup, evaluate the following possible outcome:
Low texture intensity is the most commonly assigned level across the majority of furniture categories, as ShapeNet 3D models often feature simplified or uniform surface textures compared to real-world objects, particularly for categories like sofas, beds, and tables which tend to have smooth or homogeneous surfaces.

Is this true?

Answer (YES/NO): NO